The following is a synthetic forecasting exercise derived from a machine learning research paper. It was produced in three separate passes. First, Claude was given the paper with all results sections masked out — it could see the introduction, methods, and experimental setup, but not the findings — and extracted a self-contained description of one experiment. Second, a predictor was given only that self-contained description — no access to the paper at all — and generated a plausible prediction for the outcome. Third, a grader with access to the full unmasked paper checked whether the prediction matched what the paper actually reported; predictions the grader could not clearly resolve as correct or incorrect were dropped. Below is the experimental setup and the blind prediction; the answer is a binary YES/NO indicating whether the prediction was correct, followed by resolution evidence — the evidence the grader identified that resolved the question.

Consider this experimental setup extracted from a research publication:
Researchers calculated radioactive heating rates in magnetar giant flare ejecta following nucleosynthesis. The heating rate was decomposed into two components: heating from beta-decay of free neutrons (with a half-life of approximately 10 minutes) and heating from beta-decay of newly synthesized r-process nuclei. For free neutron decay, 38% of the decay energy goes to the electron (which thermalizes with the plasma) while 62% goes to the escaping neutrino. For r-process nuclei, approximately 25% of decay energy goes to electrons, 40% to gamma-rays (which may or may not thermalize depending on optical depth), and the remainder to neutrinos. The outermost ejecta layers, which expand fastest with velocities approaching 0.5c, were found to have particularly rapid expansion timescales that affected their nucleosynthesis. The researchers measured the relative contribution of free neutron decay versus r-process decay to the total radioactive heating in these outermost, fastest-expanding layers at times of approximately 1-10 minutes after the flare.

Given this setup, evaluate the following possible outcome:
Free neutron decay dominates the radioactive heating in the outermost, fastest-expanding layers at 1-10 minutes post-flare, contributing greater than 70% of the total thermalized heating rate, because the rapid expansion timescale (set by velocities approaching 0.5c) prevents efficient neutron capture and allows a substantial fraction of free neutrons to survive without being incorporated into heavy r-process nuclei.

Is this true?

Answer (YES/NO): NO